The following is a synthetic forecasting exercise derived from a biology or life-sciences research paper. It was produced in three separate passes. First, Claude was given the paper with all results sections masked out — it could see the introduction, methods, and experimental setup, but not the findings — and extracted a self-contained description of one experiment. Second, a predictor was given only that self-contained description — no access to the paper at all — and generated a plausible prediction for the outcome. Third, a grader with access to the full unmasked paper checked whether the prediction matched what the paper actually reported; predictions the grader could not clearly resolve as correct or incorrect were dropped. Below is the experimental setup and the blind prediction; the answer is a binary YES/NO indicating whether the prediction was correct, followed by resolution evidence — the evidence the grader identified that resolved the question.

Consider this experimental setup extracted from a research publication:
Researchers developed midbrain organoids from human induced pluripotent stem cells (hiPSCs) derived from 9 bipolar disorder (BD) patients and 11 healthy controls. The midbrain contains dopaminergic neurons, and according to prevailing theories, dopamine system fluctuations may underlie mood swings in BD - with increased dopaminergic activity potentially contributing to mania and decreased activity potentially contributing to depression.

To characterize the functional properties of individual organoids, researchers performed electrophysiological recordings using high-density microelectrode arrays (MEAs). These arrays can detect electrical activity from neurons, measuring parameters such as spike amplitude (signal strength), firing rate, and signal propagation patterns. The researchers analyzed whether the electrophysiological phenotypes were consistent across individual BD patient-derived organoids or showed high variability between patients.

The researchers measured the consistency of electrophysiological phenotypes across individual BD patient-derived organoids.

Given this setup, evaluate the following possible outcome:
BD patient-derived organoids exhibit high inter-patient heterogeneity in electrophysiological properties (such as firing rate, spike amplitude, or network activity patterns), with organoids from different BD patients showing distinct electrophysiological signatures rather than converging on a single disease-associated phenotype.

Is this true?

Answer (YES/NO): NO